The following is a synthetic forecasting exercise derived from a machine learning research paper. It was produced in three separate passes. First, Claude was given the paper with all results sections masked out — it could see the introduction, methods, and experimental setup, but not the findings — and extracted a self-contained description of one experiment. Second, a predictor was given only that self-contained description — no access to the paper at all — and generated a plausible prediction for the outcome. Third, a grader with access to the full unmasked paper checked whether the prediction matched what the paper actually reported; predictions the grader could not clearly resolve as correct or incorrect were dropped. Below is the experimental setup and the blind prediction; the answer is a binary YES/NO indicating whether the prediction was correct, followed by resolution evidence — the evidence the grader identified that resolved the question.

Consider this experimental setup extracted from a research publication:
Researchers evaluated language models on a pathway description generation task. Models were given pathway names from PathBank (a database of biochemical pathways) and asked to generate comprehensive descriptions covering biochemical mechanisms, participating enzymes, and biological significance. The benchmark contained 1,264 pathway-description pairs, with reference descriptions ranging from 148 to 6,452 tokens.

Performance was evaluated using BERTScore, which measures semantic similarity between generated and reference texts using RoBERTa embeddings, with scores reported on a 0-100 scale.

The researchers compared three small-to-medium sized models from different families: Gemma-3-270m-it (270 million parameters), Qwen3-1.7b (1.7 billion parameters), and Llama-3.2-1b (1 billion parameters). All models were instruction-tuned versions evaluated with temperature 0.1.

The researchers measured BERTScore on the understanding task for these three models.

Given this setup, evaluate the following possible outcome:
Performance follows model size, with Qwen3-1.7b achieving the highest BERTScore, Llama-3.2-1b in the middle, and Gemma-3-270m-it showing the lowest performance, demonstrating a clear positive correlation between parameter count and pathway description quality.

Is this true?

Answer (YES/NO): NO